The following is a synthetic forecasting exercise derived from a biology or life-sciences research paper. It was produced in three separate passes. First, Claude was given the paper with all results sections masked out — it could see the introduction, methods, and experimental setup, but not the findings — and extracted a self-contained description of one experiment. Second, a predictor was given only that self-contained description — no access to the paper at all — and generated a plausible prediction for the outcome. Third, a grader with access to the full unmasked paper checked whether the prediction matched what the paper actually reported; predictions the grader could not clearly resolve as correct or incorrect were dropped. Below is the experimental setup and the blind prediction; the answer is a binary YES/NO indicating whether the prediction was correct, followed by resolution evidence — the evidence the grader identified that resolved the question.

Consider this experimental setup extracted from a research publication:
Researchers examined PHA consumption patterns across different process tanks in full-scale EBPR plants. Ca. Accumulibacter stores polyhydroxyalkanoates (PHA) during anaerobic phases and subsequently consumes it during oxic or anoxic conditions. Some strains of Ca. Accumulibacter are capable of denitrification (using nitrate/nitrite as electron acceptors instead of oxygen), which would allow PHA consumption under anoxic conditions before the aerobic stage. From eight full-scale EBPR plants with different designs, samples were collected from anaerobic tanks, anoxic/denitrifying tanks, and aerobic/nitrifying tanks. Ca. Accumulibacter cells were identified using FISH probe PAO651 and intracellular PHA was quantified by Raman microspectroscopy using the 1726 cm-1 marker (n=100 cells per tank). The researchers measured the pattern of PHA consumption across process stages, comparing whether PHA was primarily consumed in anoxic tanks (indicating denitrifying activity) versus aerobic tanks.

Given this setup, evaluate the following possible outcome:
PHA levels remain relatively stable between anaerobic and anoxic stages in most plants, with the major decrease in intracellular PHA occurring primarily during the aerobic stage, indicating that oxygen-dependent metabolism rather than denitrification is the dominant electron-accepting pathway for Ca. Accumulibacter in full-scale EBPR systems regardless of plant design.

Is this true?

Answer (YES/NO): NO